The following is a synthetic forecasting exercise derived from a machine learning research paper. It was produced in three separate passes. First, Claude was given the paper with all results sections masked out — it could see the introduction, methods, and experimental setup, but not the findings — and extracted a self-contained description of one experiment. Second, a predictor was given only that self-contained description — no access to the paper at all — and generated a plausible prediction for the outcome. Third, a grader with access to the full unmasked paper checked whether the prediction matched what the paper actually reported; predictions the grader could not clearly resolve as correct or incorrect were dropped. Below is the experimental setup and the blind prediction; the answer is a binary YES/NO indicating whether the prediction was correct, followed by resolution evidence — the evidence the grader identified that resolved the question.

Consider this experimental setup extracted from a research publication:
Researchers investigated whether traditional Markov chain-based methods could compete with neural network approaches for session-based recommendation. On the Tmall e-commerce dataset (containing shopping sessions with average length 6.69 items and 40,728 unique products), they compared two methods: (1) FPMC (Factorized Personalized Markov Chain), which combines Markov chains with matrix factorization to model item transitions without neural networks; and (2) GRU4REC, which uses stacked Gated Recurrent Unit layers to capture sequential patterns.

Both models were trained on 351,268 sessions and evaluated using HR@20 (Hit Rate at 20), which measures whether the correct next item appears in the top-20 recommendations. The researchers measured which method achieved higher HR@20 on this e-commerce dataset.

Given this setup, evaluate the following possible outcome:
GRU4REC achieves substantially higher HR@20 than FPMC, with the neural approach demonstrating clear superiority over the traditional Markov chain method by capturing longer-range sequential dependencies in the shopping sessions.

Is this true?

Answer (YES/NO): NO